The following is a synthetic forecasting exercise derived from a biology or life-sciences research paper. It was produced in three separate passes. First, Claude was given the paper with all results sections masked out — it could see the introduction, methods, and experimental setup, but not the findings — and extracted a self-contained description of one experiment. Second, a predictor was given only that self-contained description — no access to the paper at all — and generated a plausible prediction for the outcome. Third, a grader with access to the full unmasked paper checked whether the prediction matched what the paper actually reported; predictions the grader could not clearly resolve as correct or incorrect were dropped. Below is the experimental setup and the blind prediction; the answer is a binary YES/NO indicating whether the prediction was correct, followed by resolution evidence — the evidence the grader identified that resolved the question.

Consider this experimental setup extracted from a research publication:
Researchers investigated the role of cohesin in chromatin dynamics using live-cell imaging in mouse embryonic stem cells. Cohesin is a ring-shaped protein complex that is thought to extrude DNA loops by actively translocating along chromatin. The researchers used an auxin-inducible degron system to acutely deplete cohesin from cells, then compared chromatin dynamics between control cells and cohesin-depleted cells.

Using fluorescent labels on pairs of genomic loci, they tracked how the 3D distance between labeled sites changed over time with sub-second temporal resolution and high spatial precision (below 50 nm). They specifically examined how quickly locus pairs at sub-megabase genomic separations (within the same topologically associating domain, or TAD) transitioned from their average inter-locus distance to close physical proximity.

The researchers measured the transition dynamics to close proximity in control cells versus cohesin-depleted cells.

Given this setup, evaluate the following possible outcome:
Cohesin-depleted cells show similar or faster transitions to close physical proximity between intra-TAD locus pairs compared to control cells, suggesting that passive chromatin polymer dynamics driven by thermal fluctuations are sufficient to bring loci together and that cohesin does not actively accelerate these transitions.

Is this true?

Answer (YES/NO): NO